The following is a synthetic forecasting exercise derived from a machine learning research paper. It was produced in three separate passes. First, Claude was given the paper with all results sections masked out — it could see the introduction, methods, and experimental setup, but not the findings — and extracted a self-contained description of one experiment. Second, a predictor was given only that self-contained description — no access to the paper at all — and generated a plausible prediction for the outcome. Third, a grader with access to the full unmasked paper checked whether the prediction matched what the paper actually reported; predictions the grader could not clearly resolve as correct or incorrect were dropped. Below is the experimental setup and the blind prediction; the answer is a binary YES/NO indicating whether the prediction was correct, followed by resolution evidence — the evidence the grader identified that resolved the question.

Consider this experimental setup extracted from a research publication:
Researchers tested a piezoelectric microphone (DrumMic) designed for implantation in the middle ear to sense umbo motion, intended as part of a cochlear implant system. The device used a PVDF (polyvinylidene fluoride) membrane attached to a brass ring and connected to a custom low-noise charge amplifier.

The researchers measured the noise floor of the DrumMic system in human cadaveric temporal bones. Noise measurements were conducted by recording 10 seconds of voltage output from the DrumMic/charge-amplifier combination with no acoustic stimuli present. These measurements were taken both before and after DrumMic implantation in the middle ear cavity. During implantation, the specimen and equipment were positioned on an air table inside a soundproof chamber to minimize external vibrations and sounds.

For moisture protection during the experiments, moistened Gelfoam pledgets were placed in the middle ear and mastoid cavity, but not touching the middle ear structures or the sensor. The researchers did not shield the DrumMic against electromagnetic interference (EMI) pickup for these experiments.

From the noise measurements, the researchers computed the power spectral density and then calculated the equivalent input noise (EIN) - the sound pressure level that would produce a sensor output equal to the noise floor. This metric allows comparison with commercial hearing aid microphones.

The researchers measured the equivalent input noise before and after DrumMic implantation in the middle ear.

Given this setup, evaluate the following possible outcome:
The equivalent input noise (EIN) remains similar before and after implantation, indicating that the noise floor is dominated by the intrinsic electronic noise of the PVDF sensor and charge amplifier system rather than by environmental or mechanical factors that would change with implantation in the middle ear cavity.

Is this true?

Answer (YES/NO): NO